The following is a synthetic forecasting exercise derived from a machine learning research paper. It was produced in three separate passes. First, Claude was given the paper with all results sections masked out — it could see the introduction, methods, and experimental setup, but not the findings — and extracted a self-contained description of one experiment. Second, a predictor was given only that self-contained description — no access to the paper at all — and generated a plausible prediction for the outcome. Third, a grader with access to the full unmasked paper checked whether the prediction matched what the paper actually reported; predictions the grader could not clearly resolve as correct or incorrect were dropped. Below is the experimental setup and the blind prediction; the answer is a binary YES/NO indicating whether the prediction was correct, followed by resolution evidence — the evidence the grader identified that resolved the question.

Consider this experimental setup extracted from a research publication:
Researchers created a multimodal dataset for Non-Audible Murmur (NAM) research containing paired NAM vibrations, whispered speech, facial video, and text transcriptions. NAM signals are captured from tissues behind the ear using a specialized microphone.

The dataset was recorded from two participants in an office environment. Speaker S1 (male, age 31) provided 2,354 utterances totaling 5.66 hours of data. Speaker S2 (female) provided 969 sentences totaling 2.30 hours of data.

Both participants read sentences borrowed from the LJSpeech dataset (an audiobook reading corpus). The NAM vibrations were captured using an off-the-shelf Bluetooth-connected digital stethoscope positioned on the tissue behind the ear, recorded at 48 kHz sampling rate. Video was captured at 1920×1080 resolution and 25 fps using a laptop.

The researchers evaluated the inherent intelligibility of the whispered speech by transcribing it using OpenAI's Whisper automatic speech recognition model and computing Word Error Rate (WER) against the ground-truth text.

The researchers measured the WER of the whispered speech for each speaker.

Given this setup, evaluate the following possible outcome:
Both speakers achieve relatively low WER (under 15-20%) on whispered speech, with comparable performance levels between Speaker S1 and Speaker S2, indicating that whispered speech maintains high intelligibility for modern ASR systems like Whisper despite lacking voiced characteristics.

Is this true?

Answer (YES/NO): NO